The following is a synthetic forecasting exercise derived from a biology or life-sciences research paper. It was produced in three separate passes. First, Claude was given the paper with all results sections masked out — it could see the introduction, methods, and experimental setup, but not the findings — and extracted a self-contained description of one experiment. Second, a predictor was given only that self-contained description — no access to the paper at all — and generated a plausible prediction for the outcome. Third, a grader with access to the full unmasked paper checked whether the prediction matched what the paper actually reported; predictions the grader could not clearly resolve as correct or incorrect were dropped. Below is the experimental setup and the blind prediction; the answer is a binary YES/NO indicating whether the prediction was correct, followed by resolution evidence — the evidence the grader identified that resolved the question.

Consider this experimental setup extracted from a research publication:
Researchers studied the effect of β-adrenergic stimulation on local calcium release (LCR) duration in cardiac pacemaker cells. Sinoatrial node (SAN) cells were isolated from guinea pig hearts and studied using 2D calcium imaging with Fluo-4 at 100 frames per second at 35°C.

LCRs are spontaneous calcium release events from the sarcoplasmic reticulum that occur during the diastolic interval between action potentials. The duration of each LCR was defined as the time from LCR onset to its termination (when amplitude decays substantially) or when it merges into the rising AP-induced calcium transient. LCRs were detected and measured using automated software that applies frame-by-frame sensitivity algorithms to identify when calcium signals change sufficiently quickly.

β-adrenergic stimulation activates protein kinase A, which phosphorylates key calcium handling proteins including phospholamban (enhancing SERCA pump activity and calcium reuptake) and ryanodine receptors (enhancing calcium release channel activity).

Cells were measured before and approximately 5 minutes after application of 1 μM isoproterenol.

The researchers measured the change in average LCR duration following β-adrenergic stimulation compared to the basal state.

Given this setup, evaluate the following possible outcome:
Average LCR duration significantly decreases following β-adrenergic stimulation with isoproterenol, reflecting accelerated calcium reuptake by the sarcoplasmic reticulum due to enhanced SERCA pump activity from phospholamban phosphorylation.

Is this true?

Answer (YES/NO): NO